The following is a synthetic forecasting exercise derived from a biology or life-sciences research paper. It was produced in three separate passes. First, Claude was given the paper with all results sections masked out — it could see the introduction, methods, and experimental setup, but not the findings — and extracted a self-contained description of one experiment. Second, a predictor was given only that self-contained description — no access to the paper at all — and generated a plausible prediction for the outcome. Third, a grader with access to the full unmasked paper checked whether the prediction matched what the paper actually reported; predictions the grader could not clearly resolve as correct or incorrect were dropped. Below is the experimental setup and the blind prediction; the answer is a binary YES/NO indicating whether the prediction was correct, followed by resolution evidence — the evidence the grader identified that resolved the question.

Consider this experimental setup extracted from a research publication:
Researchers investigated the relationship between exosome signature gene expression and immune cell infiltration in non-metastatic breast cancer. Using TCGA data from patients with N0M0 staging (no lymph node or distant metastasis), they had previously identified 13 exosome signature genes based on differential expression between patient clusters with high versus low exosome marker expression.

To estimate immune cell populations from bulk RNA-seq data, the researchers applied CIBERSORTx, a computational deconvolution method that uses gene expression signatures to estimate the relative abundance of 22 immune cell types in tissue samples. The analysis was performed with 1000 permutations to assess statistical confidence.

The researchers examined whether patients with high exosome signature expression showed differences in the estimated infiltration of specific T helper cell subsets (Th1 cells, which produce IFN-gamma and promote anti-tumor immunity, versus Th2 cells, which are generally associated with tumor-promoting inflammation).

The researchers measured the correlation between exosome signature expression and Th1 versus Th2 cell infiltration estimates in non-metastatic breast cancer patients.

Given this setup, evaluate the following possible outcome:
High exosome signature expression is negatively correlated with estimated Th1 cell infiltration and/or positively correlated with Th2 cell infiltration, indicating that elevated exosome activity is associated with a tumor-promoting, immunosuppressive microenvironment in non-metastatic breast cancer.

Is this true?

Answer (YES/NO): NO